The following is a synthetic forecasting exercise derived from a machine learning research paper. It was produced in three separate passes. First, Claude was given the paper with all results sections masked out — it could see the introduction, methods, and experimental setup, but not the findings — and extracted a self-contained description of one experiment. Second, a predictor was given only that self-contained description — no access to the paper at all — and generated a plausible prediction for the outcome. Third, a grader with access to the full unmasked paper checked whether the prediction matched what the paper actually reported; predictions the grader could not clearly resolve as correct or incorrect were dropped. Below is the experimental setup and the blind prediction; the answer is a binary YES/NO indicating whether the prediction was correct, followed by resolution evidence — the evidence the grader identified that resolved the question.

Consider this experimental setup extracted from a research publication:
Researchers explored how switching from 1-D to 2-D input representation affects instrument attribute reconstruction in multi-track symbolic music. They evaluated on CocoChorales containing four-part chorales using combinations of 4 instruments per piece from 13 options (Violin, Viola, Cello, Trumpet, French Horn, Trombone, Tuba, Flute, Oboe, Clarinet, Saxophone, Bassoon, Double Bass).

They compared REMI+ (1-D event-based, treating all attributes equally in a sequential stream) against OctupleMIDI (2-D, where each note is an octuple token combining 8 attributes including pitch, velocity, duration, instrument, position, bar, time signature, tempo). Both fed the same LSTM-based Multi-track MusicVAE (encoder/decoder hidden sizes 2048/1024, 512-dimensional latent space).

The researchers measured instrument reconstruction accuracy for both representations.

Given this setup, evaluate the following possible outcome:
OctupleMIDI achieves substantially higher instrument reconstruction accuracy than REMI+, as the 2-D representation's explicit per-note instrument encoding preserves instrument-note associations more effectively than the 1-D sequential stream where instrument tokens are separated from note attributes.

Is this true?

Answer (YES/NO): YES